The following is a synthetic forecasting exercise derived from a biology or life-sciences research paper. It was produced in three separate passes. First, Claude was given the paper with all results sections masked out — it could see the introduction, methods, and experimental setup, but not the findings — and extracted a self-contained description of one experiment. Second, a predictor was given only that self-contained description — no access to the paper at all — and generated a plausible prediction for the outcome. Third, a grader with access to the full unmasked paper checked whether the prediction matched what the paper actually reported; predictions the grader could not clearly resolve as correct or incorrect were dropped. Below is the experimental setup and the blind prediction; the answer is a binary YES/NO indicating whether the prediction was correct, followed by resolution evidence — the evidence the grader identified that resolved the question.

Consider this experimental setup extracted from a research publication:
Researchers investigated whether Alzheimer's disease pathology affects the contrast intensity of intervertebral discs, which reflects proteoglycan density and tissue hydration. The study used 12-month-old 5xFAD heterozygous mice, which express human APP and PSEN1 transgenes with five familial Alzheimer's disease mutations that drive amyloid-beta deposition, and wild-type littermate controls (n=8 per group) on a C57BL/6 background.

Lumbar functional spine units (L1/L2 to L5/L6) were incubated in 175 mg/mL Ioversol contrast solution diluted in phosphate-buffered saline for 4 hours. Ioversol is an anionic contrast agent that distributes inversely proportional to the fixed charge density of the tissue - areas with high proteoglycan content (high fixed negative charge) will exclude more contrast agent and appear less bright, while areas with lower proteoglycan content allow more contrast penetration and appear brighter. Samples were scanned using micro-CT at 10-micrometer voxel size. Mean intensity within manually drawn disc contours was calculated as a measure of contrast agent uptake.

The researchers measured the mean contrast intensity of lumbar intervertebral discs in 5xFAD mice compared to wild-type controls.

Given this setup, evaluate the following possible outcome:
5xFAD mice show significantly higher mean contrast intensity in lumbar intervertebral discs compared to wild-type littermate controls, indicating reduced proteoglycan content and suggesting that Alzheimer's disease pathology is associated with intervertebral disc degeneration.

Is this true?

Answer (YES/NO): NO